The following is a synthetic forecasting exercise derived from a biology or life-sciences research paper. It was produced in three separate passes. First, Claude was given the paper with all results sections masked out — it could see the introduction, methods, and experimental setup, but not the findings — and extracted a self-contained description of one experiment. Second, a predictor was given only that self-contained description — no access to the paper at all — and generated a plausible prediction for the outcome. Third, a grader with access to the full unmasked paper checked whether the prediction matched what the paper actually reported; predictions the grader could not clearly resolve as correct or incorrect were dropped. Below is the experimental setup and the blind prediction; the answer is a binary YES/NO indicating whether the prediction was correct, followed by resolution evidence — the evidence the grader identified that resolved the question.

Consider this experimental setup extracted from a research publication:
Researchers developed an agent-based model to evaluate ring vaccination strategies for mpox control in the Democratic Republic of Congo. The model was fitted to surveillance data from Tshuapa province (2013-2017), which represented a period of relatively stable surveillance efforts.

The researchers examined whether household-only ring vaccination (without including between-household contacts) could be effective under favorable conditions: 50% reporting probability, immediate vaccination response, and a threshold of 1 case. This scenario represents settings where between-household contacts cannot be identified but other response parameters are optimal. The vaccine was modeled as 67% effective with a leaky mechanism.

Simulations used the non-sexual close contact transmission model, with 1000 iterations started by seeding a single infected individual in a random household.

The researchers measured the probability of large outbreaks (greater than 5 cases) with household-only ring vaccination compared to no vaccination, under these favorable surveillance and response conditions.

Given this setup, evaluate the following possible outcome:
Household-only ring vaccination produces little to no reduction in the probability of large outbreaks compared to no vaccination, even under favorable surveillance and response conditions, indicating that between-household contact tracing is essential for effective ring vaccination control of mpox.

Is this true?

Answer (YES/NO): NO